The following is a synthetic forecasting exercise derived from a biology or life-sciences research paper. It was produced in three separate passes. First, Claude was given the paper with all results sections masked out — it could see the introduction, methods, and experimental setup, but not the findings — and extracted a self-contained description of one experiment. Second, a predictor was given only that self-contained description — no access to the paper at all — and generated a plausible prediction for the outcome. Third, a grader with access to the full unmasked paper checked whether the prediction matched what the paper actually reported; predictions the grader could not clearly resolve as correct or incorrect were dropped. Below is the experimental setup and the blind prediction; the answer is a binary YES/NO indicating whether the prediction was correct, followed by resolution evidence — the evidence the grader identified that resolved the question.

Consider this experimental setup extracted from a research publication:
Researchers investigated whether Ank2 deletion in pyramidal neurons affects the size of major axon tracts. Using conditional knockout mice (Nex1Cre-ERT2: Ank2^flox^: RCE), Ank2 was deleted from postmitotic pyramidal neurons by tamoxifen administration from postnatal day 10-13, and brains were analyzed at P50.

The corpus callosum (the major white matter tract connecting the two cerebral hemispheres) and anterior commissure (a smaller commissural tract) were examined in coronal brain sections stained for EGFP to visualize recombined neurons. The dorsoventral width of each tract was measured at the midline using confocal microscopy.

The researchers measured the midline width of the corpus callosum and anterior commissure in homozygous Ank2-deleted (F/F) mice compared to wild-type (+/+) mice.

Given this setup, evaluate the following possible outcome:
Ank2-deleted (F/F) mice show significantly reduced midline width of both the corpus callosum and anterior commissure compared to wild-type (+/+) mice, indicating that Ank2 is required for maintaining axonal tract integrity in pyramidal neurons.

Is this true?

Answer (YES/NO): NO